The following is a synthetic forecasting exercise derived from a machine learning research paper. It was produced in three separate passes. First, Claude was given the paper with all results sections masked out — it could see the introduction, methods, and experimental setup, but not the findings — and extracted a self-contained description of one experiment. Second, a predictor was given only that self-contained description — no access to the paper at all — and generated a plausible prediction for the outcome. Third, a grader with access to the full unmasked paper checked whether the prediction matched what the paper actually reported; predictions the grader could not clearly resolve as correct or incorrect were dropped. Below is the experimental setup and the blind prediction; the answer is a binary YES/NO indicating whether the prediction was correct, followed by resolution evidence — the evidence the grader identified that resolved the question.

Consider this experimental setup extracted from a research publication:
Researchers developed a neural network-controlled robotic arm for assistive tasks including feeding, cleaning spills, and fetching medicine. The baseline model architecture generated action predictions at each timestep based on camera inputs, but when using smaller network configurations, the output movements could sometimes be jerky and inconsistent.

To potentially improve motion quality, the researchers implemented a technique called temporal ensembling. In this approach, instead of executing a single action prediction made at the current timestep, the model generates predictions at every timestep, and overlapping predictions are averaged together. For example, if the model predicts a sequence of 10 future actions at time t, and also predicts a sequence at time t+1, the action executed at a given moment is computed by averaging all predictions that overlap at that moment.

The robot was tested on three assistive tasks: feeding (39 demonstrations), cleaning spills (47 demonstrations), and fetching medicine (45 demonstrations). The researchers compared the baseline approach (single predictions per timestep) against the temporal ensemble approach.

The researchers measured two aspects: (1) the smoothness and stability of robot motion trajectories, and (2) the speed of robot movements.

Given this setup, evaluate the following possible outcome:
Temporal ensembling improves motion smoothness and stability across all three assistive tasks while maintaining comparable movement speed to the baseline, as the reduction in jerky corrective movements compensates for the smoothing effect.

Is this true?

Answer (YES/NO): NO